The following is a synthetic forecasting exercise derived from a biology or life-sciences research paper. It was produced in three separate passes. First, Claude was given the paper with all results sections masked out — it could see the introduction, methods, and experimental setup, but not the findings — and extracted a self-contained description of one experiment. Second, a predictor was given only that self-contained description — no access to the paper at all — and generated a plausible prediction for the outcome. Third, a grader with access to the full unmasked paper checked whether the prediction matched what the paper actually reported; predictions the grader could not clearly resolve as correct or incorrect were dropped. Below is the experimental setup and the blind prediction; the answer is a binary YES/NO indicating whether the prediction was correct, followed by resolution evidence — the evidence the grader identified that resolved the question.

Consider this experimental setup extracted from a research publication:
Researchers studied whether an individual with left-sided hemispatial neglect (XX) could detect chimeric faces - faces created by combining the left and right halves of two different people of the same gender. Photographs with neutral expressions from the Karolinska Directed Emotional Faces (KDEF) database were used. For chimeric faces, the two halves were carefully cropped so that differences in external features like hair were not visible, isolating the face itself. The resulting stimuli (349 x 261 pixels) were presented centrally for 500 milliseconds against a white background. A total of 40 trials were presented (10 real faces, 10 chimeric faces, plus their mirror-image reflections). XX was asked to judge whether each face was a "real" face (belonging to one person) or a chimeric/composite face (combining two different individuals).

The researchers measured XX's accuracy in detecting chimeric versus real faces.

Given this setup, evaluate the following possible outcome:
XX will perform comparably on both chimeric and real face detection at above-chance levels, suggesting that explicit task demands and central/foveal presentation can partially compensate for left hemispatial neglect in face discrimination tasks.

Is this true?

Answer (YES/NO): NO